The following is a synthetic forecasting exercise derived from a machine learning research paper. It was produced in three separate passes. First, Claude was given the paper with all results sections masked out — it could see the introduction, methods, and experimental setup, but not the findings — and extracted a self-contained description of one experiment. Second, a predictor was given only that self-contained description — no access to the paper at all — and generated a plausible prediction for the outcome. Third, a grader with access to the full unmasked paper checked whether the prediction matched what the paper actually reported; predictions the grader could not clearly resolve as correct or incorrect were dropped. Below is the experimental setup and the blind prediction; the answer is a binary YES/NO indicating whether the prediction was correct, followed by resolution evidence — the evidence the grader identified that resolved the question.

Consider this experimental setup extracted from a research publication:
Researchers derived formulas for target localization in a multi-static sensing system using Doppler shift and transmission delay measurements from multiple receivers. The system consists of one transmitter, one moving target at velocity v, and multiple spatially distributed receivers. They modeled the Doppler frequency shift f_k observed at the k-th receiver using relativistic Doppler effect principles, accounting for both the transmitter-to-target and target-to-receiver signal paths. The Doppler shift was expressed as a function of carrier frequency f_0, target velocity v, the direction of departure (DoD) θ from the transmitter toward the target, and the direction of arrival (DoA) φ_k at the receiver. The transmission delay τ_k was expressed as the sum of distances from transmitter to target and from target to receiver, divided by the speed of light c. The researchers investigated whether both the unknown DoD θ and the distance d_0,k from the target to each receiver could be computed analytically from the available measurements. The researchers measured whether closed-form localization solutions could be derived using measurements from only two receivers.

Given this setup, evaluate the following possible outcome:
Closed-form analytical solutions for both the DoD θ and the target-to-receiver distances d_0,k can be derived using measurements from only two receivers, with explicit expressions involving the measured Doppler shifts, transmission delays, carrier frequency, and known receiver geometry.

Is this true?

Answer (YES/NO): YES